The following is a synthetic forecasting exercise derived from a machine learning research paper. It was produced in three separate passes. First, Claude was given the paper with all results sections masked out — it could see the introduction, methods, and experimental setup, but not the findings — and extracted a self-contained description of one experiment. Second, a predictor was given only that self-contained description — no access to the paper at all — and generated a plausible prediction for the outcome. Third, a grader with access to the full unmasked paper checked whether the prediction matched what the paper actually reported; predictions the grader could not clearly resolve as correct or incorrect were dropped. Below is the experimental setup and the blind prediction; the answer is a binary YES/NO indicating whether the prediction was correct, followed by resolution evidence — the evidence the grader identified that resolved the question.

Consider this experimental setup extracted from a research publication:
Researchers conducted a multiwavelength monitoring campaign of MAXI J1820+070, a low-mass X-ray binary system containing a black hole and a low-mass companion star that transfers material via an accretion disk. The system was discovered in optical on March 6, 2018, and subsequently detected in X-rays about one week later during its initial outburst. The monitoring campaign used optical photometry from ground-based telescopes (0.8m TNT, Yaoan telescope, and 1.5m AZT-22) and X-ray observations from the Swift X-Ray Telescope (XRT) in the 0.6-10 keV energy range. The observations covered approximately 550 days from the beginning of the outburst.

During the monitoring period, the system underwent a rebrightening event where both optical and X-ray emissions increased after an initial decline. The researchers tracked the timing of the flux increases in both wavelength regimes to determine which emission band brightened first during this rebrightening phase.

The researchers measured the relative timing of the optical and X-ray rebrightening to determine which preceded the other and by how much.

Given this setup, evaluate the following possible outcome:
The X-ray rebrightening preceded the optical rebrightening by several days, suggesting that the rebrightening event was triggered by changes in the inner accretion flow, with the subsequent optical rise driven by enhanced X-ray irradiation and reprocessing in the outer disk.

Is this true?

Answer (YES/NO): NO